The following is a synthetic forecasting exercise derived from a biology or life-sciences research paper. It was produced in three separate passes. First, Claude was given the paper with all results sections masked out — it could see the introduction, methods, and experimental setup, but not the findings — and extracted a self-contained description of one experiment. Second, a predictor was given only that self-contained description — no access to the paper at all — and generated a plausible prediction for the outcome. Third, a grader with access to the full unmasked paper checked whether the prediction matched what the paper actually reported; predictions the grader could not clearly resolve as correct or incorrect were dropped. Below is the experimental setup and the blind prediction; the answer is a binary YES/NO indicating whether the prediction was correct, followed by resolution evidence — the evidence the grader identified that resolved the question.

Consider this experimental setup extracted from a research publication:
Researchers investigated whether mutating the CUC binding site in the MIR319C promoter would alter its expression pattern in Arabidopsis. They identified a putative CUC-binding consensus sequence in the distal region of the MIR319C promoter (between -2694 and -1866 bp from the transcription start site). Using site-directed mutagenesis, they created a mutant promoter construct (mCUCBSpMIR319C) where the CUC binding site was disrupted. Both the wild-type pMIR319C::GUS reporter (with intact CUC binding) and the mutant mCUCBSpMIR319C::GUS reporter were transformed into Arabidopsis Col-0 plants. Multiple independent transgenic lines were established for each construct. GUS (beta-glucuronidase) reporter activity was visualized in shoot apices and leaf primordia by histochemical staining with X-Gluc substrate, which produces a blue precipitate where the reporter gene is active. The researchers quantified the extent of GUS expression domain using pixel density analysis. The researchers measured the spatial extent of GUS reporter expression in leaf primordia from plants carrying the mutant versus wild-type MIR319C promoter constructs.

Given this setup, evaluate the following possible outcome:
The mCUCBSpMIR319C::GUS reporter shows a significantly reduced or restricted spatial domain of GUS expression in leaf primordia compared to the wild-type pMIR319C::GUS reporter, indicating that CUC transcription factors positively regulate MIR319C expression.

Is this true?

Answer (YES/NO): YES